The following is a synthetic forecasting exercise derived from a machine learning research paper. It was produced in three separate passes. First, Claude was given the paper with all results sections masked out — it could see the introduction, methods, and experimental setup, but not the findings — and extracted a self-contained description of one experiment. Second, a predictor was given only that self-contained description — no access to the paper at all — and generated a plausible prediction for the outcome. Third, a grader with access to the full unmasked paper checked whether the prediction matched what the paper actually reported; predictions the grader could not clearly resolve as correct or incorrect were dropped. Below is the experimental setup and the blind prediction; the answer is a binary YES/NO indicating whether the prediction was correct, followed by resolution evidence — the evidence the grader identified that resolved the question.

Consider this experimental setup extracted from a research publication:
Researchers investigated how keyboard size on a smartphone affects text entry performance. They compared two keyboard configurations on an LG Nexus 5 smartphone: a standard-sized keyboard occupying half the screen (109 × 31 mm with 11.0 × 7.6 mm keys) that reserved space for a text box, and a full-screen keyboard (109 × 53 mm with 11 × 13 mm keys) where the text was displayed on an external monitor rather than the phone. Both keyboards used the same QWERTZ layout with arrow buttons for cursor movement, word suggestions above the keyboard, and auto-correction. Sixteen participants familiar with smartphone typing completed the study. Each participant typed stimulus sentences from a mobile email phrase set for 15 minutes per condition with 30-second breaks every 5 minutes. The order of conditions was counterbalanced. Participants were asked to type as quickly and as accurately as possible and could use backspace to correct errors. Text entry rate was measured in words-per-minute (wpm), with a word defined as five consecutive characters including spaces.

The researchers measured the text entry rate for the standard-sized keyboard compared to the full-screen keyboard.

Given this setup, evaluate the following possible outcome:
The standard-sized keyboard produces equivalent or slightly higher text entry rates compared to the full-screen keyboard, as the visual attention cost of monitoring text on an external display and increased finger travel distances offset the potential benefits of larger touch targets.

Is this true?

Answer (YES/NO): NO